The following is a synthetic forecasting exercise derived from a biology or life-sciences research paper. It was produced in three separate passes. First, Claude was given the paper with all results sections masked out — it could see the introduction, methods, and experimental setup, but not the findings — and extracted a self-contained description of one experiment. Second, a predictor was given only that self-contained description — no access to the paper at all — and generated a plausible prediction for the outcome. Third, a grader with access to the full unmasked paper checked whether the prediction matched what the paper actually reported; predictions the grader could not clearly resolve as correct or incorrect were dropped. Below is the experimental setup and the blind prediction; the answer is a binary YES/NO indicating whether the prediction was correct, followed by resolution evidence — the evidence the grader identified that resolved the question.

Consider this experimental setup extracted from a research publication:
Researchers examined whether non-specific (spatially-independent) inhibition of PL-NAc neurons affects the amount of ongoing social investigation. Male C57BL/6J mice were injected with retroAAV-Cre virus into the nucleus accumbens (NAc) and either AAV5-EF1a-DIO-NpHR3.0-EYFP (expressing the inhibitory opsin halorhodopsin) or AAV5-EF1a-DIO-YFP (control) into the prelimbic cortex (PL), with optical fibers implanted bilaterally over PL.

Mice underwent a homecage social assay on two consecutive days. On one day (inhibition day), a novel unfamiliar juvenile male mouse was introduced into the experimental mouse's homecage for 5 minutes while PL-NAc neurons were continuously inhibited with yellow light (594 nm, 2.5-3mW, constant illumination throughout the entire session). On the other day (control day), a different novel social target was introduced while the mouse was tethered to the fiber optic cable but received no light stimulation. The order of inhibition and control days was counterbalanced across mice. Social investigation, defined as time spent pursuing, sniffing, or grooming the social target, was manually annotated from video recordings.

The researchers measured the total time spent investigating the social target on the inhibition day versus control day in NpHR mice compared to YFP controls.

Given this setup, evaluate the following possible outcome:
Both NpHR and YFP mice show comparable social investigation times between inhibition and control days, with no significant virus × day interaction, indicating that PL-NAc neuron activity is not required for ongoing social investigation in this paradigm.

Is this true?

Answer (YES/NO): YES